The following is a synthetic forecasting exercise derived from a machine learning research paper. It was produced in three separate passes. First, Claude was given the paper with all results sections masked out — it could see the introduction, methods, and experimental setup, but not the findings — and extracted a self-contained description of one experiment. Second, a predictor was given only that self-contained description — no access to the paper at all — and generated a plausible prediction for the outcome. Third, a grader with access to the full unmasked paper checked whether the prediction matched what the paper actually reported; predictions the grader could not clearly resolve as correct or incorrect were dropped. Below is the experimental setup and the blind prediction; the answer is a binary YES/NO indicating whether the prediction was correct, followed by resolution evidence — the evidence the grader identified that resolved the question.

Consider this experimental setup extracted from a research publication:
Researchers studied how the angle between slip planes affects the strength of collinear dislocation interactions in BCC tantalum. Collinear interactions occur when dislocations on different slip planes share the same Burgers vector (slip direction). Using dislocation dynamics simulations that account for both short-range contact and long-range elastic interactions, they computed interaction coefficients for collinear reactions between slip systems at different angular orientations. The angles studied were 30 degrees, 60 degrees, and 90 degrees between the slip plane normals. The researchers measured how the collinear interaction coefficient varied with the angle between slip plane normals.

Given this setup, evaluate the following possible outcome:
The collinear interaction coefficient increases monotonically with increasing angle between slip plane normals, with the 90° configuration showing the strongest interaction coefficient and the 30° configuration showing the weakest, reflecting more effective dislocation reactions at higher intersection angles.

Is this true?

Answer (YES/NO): YES